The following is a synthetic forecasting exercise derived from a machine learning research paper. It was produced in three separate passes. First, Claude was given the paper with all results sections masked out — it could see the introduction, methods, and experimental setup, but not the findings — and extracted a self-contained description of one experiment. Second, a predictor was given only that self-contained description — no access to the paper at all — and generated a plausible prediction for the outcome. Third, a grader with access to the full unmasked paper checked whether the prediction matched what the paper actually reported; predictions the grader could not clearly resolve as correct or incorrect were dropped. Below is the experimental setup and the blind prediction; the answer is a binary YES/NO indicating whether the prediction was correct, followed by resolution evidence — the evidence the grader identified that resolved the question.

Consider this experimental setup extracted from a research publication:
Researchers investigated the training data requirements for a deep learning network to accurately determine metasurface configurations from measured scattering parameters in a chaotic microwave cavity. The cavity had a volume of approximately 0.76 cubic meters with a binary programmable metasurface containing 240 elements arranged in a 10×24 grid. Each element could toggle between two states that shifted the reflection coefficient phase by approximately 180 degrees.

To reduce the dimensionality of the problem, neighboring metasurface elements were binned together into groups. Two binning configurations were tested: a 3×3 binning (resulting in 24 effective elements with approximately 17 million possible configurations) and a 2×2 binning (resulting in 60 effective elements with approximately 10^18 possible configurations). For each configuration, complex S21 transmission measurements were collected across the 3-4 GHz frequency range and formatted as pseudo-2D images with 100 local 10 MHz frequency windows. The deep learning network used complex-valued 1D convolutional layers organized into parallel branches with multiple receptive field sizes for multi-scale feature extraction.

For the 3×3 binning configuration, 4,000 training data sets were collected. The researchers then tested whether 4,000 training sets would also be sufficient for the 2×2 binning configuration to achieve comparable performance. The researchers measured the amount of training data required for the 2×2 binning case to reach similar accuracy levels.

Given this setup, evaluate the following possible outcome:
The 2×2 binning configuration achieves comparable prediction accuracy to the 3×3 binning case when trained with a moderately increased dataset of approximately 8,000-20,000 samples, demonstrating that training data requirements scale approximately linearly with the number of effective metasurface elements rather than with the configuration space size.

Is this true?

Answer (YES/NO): YES